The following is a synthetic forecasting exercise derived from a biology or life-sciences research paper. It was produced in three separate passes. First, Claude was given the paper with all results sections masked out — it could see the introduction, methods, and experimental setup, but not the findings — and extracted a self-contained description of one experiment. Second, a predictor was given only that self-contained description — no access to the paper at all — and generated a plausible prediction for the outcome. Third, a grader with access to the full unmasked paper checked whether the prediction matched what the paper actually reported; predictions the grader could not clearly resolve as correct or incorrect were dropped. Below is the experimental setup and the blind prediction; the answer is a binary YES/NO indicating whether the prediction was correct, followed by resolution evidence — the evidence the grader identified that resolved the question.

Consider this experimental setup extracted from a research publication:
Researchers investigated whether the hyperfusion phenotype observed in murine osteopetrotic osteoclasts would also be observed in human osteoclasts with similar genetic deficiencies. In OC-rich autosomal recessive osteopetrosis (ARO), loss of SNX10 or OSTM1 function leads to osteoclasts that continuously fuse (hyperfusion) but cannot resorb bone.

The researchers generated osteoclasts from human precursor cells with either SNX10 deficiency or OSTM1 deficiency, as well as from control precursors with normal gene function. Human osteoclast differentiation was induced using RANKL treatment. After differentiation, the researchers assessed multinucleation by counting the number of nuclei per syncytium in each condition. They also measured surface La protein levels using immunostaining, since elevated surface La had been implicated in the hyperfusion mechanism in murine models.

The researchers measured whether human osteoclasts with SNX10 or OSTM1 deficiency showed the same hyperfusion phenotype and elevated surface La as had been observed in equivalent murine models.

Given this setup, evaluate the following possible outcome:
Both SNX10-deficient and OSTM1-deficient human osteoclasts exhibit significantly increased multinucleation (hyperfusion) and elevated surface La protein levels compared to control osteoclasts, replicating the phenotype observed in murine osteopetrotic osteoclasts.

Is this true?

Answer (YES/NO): NO